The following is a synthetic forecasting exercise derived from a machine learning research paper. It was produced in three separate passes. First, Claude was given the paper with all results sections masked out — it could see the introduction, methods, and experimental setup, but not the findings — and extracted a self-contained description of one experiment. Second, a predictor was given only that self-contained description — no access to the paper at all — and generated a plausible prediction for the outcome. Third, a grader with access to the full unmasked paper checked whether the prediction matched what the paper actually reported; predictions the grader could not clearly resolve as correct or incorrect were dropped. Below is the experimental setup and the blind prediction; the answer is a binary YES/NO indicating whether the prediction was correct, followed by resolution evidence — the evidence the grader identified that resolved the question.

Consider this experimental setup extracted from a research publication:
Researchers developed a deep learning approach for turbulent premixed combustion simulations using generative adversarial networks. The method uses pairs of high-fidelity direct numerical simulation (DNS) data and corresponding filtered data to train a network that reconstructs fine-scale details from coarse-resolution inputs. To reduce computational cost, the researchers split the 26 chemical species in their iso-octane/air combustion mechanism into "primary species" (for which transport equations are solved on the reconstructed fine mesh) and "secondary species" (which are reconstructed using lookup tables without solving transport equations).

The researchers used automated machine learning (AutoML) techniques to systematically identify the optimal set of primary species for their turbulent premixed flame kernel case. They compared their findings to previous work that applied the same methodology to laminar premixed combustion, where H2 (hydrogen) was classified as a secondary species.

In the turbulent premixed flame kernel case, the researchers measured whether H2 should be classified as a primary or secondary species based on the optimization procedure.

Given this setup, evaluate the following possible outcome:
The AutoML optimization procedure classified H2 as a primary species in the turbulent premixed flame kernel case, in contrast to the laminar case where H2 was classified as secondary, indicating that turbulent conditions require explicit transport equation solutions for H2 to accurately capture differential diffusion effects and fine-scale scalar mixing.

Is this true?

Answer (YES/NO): YES